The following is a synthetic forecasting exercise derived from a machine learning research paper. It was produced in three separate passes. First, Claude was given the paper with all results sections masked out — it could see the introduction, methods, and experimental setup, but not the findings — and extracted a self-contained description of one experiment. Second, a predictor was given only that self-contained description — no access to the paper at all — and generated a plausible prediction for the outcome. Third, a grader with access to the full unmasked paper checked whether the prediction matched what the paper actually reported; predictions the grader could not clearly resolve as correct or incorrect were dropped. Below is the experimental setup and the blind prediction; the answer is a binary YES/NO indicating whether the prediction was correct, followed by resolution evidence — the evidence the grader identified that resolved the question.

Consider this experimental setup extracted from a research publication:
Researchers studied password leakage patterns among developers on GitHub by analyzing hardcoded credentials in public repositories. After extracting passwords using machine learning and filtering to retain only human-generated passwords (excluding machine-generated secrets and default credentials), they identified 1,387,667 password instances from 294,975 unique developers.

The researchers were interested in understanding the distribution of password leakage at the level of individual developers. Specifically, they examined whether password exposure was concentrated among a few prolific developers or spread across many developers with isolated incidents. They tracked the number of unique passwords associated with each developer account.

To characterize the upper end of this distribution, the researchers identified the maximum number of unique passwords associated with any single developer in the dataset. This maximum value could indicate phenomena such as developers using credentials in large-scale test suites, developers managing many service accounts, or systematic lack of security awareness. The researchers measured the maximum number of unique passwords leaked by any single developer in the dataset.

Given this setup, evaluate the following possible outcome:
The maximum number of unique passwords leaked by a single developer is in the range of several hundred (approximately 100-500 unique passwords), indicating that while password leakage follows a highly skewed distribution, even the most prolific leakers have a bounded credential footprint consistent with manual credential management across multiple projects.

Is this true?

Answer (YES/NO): NO